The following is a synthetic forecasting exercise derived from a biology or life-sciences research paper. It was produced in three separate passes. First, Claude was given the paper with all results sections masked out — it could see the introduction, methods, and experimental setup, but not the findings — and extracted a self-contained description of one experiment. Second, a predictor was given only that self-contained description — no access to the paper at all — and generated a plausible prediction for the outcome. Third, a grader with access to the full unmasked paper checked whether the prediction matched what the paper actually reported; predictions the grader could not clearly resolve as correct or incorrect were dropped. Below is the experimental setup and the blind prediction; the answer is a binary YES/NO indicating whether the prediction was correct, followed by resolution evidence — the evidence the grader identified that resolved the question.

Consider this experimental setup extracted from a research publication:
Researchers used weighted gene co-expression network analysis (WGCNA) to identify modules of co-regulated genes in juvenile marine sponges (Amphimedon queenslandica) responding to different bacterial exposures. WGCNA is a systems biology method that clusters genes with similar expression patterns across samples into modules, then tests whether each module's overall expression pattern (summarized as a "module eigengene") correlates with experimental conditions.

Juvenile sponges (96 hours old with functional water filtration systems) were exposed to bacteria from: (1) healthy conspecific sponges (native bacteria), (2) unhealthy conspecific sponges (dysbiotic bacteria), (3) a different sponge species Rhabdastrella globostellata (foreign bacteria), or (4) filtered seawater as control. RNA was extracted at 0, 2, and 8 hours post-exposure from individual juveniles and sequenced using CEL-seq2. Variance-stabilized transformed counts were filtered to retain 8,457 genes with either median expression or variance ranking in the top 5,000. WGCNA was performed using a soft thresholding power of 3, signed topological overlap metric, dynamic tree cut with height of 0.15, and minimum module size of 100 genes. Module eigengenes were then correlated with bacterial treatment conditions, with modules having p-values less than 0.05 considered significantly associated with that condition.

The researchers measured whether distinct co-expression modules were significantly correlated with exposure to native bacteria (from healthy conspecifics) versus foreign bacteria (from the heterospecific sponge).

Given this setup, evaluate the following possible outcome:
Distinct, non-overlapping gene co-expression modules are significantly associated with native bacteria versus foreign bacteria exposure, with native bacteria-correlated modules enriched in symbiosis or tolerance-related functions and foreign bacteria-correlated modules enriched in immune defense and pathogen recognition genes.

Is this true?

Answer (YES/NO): NO